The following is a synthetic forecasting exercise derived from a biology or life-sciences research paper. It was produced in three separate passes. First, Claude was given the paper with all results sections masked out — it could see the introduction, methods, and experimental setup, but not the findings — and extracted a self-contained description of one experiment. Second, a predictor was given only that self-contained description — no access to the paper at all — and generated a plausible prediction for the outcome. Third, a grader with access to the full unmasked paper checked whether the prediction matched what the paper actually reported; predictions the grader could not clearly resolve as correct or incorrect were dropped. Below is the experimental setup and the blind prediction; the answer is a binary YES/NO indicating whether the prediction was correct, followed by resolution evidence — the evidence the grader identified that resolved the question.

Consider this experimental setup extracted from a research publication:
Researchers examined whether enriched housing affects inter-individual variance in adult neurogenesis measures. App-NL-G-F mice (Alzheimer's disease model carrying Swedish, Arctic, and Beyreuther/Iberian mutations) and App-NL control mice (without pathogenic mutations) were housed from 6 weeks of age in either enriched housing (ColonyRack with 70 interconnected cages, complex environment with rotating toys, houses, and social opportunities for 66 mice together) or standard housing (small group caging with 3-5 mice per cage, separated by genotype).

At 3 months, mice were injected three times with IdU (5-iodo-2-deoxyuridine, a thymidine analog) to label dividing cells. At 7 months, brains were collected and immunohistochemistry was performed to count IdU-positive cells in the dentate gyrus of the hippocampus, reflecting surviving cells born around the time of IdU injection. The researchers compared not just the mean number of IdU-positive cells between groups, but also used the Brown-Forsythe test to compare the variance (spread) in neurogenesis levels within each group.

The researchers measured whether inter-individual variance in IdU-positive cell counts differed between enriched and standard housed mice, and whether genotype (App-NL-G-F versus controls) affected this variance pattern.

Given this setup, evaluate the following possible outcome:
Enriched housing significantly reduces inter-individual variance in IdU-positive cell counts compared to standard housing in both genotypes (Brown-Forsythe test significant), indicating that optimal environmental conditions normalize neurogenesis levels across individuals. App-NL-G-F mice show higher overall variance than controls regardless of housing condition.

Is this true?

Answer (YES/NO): NO